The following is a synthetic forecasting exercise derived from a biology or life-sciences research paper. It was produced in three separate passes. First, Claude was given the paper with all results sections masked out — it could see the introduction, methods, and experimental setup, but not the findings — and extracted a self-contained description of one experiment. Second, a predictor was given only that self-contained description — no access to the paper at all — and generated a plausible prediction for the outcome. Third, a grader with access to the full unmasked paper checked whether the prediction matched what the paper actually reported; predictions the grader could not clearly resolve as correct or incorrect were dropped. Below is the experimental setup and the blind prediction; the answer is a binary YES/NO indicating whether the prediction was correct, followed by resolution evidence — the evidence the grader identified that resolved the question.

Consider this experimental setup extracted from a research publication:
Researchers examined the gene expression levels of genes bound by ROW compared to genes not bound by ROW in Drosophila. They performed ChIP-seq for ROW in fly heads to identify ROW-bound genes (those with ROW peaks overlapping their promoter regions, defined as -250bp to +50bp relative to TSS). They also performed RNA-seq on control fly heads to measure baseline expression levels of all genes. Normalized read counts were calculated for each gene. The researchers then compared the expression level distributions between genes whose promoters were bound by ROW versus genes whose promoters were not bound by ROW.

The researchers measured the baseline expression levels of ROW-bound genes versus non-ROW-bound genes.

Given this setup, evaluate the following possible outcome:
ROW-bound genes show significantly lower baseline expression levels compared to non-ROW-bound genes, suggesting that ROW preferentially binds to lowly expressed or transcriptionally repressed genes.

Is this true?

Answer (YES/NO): NO